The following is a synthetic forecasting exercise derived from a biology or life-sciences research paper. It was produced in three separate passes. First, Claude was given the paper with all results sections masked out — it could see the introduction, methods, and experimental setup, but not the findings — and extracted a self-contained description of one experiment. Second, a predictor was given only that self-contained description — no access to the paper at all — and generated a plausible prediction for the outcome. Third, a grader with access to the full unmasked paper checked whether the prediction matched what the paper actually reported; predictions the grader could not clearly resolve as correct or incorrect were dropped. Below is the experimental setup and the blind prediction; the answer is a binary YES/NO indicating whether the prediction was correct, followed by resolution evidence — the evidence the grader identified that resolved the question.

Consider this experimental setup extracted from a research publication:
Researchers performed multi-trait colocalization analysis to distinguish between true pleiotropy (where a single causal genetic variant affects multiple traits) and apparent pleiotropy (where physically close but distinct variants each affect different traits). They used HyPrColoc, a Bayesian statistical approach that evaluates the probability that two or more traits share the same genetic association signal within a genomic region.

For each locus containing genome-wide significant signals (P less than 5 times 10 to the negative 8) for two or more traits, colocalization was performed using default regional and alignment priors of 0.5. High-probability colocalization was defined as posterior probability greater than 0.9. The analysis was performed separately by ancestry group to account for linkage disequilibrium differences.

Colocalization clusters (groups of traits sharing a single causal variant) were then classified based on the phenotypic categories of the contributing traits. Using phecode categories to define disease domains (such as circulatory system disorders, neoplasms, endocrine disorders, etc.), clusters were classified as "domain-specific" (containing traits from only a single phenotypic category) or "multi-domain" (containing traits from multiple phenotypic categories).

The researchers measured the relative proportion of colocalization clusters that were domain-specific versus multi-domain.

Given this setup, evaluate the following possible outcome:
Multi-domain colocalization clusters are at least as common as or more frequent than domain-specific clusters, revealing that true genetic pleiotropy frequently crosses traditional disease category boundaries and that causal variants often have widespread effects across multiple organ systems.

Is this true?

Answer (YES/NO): NO